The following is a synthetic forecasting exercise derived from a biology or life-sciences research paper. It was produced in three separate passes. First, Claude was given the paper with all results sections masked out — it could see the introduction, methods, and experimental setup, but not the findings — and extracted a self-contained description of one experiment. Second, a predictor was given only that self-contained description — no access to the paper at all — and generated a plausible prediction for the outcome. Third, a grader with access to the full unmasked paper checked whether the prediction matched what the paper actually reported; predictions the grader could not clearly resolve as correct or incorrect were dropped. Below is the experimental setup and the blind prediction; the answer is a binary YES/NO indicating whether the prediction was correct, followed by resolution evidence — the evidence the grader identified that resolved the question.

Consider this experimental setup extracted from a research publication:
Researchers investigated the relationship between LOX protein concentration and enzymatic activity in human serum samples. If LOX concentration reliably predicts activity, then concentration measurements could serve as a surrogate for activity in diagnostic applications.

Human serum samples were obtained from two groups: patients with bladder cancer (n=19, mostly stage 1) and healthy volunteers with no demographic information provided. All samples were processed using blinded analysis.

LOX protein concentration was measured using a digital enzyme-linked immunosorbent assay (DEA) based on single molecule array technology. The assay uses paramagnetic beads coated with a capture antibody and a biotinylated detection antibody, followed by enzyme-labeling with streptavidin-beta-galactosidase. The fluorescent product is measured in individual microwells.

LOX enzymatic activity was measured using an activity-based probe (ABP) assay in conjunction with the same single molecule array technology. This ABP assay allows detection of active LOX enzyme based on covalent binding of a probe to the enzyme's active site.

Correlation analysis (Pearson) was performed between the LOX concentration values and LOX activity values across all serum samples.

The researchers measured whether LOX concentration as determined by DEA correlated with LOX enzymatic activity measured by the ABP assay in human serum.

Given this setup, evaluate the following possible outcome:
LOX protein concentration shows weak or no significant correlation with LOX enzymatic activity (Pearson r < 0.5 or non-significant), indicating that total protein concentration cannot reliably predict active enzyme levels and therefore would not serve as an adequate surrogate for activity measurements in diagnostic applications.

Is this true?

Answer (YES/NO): NO